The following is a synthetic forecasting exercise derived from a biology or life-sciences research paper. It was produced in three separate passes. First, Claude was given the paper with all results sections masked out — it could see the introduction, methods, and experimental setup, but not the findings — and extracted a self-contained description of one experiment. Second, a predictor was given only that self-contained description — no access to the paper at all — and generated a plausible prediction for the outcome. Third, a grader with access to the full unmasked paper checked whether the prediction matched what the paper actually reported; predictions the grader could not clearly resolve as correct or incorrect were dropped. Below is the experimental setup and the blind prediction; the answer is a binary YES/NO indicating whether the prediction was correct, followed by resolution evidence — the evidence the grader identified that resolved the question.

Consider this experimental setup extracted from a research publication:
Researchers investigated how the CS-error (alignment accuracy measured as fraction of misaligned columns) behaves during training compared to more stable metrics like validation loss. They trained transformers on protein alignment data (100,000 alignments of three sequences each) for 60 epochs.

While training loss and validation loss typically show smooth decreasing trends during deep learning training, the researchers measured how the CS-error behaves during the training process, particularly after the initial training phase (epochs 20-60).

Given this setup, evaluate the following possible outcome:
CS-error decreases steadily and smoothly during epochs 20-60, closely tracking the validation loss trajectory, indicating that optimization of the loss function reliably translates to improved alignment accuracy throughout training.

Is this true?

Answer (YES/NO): NO